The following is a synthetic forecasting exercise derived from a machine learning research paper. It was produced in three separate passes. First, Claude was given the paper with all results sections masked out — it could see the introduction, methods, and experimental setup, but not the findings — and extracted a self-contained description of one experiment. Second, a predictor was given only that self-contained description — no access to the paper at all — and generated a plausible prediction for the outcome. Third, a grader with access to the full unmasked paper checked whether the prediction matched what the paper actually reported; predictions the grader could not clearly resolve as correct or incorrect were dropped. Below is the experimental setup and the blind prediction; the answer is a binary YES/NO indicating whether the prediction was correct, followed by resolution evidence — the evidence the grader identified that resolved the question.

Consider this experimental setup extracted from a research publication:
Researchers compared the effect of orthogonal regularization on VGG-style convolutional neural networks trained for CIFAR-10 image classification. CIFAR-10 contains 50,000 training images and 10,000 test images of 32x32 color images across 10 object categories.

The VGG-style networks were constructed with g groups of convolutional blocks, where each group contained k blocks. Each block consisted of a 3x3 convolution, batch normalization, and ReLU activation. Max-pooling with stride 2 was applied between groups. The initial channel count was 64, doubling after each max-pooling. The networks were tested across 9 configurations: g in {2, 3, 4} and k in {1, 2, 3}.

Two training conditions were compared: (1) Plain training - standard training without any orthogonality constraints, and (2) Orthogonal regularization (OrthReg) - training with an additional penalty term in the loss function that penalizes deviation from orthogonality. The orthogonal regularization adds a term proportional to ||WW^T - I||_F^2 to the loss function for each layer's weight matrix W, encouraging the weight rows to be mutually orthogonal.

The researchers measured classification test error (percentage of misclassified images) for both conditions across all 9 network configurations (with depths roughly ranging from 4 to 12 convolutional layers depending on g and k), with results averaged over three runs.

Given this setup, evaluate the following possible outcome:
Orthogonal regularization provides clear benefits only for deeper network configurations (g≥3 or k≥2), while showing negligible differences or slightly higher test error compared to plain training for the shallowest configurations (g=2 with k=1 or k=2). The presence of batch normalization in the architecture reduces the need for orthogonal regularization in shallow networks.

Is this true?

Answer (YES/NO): NO